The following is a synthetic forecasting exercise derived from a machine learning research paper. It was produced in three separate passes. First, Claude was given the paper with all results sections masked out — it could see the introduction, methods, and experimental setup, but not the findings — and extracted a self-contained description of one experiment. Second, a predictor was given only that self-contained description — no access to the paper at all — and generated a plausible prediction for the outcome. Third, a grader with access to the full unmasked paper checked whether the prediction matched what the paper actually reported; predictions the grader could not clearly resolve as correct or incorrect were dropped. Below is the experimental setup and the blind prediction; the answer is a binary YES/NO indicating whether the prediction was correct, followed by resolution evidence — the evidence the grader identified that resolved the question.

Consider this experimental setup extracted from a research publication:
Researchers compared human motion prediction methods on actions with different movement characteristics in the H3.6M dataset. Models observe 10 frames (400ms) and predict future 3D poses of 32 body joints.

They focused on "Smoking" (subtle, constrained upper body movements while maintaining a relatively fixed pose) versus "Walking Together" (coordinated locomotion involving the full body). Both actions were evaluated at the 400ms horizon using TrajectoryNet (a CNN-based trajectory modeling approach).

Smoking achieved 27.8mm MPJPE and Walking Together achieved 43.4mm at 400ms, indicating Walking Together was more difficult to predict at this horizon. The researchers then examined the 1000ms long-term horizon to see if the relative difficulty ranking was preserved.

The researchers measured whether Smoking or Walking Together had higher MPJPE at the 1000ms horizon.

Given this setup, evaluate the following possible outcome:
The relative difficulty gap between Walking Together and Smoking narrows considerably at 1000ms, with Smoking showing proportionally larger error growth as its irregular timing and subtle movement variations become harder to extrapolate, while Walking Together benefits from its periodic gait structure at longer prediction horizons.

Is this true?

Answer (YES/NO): NO